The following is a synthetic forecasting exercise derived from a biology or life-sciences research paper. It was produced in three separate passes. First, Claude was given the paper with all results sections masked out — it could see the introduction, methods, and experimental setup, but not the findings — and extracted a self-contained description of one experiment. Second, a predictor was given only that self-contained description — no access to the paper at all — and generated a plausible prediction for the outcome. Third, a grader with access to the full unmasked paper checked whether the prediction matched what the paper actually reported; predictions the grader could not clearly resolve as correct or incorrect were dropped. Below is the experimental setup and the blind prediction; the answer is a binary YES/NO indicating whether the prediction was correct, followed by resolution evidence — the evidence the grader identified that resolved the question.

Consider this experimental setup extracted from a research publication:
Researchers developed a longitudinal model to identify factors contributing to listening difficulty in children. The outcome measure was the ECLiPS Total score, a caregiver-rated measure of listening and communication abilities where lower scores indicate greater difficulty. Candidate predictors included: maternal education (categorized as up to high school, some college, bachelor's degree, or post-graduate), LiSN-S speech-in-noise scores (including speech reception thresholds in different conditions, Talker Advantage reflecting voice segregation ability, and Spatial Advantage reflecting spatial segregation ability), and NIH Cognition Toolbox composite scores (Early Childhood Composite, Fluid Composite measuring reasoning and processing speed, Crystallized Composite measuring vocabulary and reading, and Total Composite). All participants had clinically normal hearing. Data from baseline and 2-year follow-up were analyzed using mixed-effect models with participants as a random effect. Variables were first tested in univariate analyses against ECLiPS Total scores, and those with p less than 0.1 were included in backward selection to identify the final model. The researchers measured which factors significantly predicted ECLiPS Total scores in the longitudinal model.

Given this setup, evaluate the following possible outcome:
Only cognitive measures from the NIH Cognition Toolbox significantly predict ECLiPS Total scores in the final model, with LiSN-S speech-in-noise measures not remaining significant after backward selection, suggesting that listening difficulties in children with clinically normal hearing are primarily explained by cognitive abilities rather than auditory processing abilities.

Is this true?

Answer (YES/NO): NO